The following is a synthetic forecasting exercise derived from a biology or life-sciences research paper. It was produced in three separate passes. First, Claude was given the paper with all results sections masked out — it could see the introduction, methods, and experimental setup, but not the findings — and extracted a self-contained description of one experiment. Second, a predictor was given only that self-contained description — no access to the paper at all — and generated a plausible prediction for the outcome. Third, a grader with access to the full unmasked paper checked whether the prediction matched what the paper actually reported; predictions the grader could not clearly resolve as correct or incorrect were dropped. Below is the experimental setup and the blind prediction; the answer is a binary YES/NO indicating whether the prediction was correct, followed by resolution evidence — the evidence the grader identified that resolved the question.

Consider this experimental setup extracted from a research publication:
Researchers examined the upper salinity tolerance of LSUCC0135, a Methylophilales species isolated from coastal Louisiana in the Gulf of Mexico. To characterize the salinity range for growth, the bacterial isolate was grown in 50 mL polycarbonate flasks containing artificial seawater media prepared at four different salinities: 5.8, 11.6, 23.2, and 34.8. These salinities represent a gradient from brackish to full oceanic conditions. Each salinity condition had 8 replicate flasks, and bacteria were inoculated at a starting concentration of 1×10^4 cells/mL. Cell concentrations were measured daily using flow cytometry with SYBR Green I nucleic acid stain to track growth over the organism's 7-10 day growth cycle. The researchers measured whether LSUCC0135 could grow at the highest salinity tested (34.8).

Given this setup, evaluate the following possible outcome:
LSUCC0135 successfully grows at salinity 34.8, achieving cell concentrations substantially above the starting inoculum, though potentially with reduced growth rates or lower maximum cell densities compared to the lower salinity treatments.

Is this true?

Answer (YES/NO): NO